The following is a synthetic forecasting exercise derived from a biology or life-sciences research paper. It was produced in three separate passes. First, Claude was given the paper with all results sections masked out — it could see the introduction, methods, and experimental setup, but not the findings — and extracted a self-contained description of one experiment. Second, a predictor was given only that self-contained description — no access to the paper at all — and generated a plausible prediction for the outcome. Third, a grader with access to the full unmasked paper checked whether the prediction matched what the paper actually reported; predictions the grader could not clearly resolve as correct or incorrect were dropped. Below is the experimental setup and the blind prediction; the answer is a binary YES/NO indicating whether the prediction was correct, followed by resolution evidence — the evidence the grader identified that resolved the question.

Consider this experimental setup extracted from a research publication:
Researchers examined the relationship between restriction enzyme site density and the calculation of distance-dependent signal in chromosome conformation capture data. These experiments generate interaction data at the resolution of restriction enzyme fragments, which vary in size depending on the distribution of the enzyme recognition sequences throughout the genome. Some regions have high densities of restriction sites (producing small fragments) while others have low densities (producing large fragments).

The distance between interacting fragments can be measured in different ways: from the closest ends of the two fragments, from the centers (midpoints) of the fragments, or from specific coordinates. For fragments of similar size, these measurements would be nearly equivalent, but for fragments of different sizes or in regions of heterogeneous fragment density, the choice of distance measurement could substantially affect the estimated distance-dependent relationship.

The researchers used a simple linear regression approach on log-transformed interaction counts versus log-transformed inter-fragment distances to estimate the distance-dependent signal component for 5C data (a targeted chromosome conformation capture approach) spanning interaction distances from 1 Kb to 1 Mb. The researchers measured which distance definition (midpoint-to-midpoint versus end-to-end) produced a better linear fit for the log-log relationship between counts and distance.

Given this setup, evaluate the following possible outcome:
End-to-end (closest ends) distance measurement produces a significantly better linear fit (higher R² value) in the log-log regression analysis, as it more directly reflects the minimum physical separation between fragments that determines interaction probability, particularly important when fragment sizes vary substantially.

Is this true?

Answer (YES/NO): NO